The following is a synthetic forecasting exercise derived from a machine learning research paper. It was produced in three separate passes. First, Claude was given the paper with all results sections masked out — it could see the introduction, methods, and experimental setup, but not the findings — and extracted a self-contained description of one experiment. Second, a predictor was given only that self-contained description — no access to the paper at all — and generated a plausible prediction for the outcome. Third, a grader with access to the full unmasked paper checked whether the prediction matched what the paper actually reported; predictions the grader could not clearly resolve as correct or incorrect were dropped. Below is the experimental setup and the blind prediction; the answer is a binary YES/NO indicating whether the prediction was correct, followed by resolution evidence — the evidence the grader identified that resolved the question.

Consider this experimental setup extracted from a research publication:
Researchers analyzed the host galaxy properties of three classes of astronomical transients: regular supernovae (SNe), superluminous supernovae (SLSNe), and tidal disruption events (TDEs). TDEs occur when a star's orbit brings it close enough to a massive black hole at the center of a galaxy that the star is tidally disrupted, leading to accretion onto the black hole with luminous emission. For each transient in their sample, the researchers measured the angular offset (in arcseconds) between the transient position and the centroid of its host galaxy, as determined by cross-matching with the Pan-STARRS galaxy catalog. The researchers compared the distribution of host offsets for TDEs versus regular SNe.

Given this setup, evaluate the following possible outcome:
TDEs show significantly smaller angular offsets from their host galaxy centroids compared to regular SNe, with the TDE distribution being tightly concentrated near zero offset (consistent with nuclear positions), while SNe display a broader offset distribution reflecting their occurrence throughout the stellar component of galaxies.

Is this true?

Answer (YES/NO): YES